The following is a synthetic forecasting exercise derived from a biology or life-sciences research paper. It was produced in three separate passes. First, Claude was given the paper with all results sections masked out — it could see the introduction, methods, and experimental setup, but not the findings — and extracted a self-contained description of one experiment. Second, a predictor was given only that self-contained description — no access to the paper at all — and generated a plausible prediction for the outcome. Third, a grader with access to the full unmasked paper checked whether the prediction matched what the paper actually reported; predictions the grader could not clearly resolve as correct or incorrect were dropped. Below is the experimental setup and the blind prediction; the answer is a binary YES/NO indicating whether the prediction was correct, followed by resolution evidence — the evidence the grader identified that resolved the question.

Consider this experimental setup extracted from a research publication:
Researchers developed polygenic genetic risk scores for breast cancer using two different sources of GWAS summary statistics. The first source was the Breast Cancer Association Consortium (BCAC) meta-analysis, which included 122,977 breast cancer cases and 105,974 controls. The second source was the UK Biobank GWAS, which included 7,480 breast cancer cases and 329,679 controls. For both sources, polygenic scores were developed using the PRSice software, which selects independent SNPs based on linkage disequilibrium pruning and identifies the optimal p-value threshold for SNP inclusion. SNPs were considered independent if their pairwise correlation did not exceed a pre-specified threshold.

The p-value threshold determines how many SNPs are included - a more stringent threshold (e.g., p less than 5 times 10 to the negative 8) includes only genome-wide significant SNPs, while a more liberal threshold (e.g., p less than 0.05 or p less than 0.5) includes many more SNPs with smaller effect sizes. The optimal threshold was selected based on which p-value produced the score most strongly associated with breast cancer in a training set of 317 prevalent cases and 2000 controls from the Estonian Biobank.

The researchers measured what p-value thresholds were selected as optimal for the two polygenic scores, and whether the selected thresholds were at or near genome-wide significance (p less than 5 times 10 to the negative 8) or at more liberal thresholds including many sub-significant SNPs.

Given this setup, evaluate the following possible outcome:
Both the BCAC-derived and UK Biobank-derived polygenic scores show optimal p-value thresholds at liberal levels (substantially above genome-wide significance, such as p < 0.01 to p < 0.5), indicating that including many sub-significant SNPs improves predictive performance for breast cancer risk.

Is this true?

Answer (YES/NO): NO